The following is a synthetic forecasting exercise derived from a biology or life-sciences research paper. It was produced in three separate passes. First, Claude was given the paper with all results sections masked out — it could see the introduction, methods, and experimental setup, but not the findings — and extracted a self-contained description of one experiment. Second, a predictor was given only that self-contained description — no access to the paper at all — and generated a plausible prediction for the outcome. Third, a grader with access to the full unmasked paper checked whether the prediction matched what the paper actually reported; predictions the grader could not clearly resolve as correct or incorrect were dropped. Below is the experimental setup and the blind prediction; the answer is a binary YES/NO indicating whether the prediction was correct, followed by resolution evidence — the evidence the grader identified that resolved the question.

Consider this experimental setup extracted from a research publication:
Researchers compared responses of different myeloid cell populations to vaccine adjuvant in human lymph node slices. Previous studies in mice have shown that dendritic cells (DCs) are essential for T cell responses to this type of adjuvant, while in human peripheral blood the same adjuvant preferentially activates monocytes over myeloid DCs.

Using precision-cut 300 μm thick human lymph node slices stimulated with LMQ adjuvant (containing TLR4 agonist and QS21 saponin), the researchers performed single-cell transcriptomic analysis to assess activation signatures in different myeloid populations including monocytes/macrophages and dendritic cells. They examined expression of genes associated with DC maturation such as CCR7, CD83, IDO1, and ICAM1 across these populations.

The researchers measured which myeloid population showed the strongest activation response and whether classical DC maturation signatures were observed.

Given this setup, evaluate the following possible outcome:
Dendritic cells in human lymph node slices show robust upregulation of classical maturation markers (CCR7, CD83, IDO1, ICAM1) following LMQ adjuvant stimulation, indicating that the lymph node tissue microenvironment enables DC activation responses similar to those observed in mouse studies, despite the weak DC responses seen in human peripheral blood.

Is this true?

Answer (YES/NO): NO